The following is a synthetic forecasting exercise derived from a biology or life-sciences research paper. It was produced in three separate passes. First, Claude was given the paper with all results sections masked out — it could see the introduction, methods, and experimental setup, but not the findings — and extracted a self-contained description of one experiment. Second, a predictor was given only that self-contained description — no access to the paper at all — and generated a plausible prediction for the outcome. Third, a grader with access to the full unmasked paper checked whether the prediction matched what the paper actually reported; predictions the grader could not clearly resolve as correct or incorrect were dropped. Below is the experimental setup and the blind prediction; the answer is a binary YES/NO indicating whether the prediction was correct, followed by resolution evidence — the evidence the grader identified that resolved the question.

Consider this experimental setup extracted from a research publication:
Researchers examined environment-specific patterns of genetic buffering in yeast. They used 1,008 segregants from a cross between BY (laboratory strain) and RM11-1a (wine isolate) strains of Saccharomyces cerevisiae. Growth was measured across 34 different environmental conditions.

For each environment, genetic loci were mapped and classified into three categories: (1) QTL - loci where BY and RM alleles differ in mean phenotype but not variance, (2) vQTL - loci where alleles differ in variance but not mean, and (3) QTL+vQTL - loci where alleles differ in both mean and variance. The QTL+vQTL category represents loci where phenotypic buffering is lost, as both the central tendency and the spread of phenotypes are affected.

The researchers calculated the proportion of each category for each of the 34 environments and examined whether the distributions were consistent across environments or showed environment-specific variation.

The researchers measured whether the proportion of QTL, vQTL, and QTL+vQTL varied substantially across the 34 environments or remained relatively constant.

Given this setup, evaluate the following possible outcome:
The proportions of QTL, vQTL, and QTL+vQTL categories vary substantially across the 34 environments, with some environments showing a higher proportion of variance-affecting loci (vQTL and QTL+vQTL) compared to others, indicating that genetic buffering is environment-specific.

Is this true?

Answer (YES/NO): YES